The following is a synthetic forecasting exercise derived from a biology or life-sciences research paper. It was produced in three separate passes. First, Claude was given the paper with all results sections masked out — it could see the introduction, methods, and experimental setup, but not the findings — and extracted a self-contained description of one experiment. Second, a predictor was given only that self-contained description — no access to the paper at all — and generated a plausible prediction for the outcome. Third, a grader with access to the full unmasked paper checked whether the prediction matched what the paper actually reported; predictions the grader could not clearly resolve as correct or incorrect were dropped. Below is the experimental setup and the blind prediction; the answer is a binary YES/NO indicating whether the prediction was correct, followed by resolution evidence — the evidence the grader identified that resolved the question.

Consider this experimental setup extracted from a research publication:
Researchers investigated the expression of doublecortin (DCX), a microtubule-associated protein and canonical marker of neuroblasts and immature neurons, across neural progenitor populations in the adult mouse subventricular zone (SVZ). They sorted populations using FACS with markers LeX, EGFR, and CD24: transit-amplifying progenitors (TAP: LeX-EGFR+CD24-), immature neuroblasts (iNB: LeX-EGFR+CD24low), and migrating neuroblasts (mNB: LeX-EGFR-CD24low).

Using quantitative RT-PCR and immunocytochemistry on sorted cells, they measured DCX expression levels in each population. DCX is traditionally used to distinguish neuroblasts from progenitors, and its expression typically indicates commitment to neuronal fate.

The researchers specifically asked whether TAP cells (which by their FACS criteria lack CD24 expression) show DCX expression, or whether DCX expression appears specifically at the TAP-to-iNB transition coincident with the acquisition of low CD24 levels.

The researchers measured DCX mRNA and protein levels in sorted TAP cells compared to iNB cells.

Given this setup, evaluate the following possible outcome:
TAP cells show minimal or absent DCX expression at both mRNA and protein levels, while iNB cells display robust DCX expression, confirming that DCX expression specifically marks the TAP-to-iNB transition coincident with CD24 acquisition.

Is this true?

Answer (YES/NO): YES